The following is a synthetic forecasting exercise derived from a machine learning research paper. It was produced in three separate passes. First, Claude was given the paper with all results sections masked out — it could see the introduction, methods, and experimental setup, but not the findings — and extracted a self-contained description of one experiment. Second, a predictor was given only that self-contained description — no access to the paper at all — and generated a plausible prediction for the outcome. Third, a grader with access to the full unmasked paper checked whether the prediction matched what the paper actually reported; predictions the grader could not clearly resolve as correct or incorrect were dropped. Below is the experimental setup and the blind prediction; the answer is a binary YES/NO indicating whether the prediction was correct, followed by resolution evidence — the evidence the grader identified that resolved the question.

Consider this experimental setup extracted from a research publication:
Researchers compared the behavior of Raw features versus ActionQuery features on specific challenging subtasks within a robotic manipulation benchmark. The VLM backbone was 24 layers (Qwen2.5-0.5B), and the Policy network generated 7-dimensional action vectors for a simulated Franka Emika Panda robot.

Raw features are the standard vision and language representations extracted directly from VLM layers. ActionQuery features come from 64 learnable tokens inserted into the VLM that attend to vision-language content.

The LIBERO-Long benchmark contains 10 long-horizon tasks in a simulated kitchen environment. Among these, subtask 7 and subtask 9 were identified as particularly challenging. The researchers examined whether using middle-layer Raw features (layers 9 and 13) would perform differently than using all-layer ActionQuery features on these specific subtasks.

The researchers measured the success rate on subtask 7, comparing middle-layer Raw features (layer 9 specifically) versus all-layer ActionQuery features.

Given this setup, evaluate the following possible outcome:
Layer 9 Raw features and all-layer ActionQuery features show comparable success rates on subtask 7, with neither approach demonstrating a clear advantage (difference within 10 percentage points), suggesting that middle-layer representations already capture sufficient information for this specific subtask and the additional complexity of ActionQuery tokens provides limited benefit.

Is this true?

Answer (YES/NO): NO